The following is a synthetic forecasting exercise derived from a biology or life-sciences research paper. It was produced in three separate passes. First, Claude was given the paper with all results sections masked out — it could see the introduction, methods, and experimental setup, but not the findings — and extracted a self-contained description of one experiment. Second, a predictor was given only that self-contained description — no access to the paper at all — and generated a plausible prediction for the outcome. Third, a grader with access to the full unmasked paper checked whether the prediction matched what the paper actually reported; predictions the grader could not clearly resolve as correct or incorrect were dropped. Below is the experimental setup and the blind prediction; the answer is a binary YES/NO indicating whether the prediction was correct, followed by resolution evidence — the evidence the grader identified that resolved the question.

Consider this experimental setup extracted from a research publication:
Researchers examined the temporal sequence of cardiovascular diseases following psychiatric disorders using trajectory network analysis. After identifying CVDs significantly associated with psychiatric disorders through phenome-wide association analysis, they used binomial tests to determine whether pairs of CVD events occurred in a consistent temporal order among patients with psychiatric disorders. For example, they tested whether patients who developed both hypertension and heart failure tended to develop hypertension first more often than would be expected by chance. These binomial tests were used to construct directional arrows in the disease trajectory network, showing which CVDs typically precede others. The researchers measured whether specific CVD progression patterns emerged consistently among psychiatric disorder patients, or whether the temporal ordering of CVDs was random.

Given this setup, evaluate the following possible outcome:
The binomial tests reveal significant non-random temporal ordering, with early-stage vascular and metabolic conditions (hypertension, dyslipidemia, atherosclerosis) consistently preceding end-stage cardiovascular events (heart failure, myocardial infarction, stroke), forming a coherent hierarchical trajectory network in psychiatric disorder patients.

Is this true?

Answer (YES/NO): NO